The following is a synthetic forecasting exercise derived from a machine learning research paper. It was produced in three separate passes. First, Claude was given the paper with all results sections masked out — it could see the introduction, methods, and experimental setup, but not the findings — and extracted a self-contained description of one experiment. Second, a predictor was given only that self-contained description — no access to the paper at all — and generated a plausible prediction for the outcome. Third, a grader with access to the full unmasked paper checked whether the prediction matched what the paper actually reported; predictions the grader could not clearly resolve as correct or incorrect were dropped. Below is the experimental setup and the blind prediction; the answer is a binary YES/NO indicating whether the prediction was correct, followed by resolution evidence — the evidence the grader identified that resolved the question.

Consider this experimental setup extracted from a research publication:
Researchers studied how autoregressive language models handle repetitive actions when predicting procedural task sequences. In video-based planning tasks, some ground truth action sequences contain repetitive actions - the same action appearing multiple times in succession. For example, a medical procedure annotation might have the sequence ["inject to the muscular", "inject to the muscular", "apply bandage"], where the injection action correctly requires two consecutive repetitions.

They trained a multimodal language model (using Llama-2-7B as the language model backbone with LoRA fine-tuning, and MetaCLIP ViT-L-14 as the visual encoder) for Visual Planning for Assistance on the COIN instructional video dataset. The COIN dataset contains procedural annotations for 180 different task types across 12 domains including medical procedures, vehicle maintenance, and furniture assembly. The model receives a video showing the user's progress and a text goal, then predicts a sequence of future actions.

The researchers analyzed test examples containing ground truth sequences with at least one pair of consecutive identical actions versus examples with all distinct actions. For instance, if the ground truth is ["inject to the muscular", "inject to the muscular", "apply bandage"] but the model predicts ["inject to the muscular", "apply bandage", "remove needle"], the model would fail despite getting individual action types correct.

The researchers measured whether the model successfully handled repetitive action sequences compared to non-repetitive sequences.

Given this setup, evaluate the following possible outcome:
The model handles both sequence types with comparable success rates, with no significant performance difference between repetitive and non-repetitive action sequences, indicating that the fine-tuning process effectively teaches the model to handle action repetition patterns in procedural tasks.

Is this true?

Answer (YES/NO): NO